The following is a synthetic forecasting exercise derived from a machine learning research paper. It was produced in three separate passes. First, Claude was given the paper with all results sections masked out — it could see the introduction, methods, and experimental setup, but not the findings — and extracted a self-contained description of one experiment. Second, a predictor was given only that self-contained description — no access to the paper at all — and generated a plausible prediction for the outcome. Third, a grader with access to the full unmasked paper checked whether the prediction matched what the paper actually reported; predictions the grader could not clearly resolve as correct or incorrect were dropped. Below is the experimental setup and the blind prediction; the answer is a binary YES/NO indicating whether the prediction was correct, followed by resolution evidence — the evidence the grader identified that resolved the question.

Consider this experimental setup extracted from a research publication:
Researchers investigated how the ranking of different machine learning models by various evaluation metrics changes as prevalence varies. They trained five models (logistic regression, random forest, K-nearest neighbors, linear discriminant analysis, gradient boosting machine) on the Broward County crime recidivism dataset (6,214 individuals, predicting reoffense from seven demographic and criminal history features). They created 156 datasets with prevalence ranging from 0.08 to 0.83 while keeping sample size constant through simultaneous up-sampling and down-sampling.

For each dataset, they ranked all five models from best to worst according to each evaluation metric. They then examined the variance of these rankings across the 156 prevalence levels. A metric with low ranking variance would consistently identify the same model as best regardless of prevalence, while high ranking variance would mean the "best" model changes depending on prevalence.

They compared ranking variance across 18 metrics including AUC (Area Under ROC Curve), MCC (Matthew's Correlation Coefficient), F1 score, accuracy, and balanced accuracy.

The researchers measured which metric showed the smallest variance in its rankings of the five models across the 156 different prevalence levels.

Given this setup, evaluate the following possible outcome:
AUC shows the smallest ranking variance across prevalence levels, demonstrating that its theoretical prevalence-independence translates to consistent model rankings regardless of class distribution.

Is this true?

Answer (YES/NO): YES